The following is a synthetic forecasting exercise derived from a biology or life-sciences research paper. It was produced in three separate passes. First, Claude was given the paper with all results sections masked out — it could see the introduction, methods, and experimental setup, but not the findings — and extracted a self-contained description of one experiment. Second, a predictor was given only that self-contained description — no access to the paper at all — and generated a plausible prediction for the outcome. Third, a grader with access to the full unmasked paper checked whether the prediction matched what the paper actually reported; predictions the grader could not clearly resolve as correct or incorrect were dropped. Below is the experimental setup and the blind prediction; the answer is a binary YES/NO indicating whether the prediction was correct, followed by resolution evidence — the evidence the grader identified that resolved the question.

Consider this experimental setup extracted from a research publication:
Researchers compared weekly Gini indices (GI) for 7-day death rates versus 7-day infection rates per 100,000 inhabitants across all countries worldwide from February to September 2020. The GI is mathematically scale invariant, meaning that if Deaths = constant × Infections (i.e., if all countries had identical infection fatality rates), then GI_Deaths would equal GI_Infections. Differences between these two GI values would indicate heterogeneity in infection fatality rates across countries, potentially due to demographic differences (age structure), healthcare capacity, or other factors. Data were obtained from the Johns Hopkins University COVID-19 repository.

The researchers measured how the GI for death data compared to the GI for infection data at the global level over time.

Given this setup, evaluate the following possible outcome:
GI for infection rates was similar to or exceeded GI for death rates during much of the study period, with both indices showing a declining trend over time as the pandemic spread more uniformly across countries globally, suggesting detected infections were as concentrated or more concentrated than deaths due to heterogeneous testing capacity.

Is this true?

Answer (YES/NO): NO